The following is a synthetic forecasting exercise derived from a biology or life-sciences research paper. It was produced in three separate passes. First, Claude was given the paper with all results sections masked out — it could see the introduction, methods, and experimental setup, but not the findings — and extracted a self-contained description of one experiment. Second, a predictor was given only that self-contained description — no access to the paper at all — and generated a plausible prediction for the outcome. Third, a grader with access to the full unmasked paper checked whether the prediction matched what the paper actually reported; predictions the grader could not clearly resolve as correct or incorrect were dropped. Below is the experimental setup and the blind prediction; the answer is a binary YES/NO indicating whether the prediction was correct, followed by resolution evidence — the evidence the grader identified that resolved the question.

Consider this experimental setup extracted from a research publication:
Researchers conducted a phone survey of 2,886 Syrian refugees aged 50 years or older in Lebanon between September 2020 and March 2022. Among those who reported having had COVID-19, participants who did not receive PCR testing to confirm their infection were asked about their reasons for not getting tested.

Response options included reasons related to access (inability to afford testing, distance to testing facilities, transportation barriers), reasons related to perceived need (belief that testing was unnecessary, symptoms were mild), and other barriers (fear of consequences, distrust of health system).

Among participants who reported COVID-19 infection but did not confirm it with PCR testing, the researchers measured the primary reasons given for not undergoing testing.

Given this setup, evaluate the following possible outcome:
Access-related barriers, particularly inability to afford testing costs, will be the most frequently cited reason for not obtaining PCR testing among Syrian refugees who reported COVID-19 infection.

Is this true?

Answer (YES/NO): NO